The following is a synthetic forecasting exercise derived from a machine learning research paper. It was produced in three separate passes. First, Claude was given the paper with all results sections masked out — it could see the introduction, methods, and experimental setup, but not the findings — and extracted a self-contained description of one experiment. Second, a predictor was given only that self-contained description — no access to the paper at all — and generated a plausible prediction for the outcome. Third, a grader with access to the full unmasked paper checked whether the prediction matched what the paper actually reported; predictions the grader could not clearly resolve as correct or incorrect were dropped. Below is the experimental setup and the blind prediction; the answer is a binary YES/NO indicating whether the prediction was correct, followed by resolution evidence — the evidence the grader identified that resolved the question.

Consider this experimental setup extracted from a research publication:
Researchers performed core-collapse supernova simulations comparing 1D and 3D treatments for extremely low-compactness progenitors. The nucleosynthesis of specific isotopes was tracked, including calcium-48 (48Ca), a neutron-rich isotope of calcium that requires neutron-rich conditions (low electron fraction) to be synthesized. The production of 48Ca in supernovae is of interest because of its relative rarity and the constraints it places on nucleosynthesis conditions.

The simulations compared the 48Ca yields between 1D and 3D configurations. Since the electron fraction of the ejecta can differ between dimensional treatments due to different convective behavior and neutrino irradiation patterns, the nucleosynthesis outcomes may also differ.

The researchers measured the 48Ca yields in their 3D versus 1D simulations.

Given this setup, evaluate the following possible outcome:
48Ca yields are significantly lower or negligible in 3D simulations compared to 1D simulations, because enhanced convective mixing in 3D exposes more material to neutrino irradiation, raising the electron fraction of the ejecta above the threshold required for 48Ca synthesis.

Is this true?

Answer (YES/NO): NO